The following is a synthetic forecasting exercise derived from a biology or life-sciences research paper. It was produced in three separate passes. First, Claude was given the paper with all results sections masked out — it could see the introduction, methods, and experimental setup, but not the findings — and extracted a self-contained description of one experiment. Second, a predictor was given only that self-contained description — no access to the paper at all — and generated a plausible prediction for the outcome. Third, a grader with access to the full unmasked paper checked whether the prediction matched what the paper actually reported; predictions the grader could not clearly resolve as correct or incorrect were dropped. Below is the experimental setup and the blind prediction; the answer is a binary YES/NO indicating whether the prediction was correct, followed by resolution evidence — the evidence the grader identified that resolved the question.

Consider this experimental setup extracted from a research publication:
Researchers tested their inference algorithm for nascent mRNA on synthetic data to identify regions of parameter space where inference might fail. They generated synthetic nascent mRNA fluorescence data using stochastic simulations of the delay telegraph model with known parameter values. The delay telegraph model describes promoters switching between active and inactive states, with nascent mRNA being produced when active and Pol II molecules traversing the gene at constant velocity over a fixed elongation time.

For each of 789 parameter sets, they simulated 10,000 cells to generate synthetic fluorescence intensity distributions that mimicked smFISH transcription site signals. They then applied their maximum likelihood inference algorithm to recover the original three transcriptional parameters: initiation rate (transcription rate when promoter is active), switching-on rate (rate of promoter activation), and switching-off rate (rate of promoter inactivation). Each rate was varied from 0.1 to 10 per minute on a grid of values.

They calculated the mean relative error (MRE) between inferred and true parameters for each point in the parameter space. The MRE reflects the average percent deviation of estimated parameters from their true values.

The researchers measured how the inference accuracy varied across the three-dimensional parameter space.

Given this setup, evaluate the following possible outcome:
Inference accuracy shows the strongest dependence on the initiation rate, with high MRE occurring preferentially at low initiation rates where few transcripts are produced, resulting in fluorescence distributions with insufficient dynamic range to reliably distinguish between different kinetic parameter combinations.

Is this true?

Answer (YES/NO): NO